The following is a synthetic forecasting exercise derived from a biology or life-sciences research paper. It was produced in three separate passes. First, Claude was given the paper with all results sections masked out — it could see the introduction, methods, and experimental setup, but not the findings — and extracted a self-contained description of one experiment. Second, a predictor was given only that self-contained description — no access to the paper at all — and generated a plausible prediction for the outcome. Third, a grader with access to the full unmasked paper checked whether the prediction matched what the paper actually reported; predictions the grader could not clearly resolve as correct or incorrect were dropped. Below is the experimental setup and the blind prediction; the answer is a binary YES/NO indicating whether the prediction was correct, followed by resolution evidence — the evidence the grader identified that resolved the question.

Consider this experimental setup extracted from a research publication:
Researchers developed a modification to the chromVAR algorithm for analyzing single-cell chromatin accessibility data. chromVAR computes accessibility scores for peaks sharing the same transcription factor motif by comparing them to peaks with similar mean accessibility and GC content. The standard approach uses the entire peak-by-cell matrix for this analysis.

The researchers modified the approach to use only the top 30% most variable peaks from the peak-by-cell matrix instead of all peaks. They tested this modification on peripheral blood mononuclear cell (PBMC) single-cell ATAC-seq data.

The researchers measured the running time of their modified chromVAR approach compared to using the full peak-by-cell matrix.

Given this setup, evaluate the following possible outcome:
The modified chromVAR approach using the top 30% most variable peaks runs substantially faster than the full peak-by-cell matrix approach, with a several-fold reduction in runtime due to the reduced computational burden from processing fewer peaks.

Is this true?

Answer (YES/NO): YES